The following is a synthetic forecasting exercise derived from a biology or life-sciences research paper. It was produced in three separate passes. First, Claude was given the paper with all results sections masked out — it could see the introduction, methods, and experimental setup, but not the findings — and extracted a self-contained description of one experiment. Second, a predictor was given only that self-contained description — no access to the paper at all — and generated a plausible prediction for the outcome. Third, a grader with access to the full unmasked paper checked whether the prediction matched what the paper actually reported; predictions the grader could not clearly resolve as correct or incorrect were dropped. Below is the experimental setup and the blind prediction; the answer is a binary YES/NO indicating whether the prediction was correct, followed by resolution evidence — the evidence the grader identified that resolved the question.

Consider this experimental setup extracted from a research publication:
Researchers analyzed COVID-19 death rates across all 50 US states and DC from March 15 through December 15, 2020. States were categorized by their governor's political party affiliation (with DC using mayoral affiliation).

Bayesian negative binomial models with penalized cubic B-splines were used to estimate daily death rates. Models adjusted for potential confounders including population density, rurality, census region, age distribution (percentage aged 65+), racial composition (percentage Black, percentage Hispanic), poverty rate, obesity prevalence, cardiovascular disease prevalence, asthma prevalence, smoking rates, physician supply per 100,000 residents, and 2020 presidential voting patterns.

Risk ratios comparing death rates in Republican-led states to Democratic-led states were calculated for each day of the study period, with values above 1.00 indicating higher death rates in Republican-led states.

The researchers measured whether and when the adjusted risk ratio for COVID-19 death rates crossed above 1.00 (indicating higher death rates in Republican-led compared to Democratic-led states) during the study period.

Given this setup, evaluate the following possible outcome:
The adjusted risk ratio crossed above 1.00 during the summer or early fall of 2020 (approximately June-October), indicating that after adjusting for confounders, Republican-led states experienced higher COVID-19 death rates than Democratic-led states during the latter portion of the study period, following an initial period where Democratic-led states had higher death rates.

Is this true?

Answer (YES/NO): YES